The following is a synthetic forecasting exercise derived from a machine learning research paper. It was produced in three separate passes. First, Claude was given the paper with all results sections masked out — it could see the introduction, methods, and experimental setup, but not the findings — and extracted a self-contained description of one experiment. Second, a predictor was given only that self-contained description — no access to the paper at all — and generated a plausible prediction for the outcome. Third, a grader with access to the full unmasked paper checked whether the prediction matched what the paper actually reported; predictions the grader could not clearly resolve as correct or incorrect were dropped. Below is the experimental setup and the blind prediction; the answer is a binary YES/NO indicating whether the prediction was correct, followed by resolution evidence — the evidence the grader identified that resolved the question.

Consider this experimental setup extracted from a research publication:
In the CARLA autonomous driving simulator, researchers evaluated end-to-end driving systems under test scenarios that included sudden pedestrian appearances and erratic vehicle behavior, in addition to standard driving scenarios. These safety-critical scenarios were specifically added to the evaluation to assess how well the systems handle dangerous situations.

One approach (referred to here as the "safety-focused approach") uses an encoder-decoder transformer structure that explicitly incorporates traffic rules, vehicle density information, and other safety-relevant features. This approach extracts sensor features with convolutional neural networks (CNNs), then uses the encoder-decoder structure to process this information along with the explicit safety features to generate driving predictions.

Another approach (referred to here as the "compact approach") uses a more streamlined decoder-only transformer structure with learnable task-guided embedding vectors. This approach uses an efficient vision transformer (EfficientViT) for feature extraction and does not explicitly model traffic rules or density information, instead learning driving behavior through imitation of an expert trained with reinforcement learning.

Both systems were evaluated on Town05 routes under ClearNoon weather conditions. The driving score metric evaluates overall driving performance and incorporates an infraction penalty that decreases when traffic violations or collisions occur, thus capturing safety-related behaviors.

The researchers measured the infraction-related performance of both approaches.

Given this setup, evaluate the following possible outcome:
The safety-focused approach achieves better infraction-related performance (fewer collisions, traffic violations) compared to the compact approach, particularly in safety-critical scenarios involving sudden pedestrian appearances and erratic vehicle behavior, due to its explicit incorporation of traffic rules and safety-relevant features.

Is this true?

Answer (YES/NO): YES